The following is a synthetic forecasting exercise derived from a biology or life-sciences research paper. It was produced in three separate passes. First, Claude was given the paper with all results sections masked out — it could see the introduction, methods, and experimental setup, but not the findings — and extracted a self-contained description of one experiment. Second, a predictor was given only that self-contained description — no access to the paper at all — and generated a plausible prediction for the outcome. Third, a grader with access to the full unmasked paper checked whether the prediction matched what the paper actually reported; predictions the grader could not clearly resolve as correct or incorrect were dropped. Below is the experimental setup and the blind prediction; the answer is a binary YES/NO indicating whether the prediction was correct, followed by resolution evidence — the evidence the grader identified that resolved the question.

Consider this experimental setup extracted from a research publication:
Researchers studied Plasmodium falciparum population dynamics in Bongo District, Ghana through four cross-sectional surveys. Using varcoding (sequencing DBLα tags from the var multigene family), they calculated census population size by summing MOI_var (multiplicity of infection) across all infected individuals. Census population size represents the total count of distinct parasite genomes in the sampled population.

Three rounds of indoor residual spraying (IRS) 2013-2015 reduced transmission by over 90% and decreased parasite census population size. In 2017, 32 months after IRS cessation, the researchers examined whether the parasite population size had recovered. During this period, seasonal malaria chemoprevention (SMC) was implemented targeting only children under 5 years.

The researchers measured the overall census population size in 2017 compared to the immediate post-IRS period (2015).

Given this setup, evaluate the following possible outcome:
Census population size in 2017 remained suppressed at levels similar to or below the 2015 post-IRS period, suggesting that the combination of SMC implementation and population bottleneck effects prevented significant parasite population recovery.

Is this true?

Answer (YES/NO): NO